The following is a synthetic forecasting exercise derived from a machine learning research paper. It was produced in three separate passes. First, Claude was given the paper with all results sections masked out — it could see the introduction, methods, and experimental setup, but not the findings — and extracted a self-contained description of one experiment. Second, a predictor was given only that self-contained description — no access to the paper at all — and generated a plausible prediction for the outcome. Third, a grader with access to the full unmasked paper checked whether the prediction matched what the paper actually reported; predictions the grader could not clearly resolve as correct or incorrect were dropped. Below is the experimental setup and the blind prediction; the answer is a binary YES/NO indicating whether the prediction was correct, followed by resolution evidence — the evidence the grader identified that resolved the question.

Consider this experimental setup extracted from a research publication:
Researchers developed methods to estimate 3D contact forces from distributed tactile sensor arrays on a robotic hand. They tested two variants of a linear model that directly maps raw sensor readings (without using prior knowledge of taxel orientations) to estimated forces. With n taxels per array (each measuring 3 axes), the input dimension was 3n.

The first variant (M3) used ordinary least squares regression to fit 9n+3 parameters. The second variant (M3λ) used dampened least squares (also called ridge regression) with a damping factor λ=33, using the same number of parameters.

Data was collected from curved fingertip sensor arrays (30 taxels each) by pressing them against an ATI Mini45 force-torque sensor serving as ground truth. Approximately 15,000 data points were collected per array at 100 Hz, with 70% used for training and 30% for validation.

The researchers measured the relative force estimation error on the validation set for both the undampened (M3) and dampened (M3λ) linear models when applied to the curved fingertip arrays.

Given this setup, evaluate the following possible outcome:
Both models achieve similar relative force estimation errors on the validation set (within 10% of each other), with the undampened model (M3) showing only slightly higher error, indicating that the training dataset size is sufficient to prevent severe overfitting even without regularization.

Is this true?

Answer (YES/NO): NO